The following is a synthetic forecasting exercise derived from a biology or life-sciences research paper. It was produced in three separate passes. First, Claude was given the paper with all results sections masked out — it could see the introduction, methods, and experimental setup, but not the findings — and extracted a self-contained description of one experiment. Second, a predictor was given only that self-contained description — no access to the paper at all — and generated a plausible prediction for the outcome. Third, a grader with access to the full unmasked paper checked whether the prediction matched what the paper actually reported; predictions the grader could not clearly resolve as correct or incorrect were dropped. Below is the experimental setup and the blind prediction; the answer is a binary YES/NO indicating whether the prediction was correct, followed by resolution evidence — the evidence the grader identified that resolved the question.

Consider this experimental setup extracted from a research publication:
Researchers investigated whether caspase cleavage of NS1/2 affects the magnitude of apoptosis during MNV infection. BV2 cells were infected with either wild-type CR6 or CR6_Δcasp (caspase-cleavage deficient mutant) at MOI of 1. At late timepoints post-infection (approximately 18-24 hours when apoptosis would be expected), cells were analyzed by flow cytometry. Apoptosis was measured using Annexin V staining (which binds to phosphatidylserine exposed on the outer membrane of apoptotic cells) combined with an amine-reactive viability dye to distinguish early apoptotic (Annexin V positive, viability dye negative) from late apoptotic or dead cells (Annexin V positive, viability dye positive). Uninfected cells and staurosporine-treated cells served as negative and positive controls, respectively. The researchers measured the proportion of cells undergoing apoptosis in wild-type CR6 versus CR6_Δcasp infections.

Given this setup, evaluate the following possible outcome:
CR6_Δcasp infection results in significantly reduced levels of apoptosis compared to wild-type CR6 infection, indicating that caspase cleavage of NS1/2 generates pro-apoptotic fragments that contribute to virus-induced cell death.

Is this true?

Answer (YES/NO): YES